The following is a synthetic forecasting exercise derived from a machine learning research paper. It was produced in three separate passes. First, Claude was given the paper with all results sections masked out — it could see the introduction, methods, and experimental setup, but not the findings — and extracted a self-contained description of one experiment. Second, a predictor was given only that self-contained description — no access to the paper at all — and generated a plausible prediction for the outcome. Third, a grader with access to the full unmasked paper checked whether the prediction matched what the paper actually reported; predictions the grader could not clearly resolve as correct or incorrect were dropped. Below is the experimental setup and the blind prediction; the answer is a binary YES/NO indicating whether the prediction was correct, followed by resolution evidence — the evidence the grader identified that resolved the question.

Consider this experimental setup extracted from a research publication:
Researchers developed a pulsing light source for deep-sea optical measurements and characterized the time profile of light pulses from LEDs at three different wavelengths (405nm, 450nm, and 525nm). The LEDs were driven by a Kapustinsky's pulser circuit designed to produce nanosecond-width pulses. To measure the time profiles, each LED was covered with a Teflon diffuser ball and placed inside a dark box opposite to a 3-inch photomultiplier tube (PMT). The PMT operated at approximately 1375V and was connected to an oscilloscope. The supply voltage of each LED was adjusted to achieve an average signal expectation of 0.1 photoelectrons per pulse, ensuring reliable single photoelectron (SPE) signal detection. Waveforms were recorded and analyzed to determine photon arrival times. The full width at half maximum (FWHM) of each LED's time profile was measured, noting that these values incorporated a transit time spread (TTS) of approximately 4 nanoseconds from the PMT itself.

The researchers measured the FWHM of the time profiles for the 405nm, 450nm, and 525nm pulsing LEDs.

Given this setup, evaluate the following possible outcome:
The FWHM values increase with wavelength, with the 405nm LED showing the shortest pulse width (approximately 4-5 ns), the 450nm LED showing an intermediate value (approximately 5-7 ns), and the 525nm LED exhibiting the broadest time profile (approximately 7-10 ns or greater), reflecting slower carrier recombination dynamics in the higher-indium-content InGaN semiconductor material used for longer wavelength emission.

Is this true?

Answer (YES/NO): NO